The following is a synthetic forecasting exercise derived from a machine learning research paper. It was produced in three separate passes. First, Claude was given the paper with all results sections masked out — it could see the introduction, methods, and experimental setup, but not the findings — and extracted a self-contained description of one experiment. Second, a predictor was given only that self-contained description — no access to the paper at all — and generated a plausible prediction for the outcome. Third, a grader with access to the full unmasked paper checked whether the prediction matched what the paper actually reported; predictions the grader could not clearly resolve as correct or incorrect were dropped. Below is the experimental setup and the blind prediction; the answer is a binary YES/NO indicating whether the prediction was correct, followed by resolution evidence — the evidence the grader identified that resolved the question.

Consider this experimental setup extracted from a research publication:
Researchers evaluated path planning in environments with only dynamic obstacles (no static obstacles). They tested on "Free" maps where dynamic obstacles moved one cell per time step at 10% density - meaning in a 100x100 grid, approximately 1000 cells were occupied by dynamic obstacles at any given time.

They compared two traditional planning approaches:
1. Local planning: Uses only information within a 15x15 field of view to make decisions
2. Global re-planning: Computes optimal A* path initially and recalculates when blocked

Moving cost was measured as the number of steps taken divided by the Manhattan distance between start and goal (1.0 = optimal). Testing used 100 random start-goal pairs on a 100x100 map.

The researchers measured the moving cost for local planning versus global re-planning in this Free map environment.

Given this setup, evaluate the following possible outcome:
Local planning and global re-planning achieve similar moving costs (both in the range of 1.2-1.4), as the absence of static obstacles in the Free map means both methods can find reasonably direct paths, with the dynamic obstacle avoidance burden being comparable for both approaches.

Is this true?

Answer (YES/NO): NO